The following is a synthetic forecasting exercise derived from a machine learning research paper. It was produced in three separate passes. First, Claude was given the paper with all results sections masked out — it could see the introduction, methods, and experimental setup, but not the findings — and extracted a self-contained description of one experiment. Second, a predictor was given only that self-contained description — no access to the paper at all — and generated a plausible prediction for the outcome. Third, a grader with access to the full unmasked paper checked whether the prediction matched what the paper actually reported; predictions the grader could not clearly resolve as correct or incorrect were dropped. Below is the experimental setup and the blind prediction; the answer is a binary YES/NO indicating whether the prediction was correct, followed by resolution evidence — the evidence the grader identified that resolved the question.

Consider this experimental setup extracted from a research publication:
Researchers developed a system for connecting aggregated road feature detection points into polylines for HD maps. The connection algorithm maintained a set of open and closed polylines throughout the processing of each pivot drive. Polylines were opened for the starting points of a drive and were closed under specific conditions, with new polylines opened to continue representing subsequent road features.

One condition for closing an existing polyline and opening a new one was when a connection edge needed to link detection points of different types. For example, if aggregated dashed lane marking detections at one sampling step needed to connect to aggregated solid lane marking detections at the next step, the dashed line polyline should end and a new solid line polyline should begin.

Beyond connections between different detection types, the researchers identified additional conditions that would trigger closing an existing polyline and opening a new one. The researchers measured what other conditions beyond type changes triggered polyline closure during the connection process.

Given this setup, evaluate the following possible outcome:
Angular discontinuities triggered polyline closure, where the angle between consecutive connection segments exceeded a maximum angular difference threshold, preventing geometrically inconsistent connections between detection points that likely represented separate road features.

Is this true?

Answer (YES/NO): NO